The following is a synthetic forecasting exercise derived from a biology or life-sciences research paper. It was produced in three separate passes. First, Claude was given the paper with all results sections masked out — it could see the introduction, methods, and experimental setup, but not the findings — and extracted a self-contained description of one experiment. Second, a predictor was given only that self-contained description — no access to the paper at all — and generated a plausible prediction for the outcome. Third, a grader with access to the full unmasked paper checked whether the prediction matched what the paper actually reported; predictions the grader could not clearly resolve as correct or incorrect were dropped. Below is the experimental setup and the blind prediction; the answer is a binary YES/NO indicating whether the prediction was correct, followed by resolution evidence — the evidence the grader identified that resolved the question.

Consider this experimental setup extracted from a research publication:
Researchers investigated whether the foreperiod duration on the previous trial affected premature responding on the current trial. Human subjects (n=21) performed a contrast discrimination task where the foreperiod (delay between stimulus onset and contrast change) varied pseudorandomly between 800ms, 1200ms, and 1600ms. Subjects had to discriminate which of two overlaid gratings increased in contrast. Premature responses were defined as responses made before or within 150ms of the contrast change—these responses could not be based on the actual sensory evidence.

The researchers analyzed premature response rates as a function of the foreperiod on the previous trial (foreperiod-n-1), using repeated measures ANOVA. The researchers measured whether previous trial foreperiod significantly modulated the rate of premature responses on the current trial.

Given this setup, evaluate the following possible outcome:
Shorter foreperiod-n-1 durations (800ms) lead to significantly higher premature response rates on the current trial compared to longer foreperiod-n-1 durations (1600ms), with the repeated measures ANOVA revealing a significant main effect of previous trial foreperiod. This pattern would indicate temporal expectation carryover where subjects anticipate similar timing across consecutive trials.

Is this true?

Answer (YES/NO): YES